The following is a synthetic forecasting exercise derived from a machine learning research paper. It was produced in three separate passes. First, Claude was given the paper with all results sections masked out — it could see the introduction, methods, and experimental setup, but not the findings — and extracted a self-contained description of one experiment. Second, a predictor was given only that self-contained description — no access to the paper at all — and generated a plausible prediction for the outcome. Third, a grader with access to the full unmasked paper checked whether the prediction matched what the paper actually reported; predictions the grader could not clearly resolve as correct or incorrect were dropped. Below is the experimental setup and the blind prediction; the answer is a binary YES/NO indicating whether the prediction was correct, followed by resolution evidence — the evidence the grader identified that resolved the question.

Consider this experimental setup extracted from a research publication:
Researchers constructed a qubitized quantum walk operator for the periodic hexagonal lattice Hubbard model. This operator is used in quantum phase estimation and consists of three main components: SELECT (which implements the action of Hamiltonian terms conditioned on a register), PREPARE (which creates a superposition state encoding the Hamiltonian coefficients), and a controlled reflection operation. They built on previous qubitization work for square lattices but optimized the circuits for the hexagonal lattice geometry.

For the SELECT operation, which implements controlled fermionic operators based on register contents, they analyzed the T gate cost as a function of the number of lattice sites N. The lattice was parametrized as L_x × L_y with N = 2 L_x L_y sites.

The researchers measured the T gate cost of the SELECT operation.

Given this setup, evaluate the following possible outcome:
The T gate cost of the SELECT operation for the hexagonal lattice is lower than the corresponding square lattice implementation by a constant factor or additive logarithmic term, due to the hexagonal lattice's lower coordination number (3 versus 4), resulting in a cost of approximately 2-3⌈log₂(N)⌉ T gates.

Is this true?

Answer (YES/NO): NO